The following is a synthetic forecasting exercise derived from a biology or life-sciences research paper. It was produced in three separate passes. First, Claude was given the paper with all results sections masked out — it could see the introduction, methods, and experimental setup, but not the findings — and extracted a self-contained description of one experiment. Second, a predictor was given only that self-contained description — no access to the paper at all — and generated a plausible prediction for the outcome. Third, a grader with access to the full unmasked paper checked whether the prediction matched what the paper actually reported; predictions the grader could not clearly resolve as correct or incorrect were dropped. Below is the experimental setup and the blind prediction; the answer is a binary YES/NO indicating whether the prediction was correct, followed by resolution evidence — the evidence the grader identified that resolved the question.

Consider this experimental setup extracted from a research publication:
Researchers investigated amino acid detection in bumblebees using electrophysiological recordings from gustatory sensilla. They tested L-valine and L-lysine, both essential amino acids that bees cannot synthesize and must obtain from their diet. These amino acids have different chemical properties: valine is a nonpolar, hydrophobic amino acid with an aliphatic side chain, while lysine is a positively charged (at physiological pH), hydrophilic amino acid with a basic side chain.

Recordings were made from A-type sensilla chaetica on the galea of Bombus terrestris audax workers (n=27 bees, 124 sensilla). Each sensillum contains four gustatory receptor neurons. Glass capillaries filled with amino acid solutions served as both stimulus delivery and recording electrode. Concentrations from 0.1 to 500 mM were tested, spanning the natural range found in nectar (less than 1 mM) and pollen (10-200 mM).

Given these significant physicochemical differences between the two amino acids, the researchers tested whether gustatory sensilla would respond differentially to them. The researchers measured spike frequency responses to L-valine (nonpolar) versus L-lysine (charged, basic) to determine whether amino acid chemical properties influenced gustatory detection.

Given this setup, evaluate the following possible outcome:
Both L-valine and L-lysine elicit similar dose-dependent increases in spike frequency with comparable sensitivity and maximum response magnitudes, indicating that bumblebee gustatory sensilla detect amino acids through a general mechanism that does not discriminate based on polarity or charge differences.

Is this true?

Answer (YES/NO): NO